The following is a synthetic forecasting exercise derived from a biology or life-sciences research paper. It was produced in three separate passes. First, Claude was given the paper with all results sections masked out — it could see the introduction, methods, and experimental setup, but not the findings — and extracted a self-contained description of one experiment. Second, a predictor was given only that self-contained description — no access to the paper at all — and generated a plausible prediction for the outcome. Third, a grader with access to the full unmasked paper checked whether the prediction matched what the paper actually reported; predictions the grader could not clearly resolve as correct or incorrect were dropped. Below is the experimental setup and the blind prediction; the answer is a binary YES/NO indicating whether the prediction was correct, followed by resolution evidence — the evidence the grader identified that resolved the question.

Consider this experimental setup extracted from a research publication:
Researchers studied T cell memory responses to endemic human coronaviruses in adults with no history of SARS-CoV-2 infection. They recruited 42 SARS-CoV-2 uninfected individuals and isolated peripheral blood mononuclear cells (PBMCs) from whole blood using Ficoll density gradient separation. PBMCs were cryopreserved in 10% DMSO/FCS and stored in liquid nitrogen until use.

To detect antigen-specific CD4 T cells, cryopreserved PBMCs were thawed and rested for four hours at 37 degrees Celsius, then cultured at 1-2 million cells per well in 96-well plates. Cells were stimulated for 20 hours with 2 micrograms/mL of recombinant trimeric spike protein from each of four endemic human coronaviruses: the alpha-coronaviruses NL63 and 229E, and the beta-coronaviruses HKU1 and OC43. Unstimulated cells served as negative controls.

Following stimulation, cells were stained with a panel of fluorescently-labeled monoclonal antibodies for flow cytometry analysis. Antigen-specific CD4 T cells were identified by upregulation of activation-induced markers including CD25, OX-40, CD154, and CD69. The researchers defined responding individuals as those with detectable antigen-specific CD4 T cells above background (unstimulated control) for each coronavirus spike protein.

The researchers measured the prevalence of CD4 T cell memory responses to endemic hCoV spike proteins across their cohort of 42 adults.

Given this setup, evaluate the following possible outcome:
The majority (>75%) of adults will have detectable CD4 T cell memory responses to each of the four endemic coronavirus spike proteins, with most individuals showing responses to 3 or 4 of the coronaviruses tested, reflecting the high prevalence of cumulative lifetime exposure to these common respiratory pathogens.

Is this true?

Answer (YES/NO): NO